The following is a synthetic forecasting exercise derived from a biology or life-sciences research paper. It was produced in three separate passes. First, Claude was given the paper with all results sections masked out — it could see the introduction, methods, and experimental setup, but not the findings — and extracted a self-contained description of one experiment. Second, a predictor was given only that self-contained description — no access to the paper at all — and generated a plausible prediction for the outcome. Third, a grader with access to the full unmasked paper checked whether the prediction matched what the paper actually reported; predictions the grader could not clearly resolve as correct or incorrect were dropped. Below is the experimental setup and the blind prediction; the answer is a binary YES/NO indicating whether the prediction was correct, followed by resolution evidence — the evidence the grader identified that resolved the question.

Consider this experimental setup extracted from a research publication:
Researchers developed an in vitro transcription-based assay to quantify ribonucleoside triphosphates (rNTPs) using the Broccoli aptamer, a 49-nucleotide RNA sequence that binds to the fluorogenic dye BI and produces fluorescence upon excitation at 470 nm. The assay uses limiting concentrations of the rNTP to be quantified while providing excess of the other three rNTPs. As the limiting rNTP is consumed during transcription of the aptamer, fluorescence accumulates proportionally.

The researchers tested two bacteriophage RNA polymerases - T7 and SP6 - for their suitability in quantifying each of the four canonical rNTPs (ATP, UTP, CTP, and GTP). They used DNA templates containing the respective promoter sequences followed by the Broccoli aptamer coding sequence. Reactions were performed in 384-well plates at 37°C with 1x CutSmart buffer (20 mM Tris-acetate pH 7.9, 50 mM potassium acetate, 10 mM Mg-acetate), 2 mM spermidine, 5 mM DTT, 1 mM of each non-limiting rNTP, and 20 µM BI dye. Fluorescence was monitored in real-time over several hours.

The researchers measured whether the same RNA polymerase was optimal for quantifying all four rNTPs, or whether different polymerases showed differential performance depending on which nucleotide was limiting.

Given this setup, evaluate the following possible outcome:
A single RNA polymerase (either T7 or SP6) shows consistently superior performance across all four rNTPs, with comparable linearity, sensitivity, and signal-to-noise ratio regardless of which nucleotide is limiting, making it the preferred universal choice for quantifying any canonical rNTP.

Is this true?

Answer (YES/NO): NO